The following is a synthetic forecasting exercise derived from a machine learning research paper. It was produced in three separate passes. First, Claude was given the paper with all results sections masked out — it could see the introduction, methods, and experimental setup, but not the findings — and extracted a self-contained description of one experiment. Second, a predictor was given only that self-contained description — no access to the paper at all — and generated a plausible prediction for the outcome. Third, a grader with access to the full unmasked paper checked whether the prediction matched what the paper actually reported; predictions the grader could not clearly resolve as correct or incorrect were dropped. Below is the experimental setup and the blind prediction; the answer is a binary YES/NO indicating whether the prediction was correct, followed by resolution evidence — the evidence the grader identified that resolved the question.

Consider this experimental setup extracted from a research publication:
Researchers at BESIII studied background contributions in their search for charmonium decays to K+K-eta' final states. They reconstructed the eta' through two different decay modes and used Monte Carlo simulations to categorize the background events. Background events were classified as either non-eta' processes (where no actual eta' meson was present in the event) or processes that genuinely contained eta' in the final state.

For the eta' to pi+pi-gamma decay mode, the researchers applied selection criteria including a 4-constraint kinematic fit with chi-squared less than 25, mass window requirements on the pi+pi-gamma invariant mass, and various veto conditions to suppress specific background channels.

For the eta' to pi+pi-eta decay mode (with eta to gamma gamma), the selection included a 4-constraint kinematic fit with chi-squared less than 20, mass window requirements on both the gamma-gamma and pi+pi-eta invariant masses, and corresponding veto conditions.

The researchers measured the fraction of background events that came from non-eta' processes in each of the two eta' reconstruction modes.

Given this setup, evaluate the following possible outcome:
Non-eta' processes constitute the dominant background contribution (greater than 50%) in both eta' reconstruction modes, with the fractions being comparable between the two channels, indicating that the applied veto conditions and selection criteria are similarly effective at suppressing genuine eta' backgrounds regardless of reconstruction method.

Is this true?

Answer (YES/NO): NO